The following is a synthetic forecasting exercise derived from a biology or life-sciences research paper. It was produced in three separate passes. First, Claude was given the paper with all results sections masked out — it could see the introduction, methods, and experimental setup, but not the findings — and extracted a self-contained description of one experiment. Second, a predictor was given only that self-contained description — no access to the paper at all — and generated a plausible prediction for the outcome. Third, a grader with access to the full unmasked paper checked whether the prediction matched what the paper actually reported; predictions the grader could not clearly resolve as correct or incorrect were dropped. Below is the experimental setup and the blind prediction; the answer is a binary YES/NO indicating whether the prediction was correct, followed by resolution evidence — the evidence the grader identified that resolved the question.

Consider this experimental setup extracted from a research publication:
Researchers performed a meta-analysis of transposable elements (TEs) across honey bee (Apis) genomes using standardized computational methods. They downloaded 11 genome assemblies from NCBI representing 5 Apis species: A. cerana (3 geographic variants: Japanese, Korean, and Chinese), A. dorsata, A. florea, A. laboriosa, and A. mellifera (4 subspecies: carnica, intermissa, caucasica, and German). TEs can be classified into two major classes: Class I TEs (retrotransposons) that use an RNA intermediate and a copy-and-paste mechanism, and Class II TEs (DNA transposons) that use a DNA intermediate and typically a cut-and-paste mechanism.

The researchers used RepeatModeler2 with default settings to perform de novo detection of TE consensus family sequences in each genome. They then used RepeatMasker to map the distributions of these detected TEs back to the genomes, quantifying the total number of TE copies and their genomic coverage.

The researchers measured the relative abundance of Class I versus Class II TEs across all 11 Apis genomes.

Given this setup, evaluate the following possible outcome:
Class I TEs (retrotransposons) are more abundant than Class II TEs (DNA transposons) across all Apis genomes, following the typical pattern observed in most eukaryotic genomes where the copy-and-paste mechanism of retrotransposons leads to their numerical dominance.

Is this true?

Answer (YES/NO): NO